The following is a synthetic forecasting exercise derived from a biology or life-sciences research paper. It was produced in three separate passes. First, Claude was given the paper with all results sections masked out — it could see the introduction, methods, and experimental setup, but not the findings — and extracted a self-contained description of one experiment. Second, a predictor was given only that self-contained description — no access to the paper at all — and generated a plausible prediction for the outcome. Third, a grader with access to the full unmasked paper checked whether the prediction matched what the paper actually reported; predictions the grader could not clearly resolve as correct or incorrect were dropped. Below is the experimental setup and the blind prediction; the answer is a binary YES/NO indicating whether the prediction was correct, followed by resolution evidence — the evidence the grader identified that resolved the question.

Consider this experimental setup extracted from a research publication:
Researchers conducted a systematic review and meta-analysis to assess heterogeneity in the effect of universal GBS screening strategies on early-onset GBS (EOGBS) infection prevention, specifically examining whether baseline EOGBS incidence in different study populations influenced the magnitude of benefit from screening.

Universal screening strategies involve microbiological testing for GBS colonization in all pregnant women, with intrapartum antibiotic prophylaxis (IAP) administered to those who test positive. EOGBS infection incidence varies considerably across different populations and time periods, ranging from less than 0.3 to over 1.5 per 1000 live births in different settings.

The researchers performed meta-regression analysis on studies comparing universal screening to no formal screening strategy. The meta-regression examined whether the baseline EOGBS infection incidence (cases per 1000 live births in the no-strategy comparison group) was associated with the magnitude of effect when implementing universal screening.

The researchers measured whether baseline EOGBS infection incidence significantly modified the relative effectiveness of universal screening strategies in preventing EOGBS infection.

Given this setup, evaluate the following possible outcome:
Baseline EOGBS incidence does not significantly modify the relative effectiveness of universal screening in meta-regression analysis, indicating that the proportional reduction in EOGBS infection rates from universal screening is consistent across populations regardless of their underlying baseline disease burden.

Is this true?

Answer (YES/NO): NO